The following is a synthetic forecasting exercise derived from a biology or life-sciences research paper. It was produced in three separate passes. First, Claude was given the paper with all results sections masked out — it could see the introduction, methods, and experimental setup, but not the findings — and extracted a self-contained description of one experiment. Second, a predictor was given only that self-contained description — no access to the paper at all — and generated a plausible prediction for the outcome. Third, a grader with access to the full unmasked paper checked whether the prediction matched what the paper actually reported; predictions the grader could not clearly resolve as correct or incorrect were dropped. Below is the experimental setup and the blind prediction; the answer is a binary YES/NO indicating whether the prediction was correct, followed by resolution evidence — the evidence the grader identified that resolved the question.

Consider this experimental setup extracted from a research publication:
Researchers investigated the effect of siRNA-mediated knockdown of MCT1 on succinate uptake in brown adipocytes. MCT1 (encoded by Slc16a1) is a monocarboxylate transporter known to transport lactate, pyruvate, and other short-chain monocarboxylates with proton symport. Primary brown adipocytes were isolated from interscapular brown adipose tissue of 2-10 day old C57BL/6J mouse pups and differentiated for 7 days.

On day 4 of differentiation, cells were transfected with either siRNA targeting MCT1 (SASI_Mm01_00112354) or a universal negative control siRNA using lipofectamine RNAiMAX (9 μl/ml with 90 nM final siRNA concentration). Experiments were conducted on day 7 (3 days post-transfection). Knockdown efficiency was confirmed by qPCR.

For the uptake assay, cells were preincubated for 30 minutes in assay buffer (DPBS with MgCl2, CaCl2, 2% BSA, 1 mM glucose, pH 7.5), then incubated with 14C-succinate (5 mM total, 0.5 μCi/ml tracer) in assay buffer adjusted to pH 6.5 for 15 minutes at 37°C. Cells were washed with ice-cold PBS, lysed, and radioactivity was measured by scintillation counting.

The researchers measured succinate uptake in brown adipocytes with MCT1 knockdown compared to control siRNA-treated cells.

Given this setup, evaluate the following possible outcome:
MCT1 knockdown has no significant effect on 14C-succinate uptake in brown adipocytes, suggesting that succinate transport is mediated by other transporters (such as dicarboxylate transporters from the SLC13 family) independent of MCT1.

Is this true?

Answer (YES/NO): NO